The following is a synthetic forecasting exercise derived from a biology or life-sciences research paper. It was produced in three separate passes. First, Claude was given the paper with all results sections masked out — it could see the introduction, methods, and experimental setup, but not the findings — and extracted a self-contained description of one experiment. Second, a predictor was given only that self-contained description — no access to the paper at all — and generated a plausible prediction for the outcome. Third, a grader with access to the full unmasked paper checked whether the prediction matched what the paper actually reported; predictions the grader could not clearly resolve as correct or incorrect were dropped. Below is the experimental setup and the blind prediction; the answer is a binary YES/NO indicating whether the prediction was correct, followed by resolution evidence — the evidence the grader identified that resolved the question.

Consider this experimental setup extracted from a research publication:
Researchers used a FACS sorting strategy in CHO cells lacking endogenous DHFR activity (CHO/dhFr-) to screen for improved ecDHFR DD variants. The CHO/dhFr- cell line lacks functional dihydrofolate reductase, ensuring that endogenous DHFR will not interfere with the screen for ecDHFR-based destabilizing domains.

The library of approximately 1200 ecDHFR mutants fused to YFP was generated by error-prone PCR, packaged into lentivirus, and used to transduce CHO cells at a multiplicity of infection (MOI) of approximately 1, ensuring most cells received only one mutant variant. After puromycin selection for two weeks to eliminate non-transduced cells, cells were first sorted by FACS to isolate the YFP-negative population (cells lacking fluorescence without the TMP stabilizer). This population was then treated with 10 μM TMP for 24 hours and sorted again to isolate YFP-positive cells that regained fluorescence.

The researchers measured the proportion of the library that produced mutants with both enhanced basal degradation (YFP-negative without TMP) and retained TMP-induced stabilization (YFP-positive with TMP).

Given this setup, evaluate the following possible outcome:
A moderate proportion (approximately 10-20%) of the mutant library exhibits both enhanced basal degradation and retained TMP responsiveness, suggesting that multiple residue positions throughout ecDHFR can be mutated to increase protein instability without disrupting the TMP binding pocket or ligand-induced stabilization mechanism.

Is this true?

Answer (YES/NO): NO